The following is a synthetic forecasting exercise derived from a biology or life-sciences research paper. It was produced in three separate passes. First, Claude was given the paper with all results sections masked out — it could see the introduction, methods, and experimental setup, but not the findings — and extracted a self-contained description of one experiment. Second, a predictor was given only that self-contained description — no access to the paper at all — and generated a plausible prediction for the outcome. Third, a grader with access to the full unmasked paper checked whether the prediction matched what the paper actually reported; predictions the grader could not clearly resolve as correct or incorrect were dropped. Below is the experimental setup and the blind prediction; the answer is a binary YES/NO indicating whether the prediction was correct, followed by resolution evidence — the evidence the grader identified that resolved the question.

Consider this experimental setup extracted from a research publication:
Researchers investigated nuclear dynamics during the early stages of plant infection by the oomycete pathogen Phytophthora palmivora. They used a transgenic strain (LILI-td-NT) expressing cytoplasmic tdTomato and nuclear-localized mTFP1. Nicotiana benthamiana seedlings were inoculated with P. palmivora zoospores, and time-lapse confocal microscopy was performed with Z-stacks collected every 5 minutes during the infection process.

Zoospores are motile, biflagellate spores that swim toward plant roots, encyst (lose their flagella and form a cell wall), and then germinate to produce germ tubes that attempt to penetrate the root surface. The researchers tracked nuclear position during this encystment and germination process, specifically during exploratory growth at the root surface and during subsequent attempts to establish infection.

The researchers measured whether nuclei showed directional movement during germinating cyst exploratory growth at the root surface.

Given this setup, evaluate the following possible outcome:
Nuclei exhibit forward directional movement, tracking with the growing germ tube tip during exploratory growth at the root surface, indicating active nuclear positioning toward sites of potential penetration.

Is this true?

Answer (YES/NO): NO